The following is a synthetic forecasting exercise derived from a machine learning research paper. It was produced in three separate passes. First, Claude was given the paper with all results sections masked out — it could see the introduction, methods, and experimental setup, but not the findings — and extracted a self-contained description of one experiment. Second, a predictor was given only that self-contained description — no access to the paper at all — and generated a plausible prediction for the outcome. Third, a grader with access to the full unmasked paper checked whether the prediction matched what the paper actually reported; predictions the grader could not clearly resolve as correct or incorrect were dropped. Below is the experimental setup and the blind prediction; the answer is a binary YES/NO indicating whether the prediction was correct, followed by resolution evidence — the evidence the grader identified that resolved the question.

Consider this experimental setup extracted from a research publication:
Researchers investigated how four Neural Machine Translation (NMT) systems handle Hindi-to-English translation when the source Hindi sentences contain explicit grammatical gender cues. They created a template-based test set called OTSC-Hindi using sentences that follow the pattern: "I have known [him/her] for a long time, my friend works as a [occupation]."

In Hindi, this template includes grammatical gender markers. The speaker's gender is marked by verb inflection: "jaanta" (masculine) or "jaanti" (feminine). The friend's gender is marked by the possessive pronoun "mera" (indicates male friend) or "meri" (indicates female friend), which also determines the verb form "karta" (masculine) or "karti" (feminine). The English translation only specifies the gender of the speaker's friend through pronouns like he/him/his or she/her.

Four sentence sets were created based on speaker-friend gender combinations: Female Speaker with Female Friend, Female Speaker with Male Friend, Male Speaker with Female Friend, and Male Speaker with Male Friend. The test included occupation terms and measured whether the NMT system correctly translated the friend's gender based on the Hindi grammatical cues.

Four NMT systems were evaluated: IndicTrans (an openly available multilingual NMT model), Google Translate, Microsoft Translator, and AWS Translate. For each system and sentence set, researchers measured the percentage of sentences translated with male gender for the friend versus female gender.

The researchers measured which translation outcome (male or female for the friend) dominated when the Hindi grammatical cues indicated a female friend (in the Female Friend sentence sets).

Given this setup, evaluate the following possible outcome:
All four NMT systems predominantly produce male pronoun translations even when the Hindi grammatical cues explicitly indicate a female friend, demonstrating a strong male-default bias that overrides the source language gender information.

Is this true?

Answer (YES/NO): NO